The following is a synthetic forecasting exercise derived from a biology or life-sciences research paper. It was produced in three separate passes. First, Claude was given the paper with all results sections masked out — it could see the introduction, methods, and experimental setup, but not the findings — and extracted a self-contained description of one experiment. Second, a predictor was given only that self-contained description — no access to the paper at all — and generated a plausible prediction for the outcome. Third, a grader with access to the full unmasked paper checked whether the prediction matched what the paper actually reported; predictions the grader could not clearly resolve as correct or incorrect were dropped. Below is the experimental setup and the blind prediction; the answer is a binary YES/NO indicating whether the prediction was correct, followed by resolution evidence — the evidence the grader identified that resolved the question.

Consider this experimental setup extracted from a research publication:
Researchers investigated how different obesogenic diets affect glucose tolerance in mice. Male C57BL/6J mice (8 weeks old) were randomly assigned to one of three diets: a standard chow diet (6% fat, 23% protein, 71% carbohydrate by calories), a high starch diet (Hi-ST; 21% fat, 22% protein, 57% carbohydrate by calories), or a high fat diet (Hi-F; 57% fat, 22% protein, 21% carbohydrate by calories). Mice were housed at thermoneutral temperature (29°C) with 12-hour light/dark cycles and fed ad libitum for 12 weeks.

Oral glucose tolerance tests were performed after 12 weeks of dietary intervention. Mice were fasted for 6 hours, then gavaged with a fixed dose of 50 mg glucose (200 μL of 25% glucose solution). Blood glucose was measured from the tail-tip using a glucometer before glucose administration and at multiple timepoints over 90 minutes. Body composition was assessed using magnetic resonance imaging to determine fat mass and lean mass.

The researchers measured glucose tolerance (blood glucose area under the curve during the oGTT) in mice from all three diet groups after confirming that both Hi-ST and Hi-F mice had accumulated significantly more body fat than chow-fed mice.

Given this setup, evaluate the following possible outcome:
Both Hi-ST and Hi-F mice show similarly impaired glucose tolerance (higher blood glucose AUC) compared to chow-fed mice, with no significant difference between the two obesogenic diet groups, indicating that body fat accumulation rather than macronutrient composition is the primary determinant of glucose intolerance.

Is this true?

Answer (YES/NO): NO